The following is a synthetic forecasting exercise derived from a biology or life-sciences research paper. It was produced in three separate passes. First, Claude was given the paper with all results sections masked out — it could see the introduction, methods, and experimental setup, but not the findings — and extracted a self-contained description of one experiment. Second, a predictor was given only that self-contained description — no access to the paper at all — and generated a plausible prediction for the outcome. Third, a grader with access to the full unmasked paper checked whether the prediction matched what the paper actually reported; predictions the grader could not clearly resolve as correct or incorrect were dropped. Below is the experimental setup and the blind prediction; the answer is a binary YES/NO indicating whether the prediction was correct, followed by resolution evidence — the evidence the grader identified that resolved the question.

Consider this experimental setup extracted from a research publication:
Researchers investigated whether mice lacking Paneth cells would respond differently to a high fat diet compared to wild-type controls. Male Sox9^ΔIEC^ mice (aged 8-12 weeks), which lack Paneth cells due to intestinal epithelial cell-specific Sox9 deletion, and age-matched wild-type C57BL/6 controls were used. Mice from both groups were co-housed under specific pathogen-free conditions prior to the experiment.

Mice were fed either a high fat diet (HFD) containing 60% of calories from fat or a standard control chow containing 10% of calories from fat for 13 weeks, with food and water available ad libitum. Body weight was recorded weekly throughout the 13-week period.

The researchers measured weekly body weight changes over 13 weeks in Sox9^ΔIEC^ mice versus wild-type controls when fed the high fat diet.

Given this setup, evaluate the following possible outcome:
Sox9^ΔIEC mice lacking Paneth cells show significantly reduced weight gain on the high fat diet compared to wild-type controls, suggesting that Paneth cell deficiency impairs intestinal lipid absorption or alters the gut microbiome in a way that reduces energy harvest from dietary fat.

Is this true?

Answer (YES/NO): NO